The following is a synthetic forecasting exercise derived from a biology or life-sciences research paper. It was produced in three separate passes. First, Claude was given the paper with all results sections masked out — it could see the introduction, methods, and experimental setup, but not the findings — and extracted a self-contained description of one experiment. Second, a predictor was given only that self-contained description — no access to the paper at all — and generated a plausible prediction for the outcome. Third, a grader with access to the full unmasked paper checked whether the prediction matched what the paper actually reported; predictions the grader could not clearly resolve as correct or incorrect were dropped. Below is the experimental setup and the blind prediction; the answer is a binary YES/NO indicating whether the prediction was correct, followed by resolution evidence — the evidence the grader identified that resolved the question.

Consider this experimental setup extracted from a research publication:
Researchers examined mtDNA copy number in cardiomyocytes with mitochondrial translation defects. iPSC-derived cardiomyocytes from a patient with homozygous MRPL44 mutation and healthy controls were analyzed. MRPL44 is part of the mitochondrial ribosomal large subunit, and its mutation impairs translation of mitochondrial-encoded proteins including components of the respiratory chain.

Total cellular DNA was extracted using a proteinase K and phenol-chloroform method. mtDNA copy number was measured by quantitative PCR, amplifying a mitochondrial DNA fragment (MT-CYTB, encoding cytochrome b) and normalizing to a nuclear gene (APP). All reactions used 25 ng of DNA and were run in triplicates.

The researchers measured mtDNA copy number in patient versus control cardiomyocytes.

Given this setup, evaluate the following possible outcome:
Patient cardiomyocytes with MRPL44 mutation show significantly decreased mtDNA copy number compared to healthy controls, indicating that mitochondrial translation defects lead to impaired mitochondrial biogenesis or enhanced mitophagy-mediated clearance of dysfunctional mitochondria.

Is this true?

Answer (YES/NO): NO